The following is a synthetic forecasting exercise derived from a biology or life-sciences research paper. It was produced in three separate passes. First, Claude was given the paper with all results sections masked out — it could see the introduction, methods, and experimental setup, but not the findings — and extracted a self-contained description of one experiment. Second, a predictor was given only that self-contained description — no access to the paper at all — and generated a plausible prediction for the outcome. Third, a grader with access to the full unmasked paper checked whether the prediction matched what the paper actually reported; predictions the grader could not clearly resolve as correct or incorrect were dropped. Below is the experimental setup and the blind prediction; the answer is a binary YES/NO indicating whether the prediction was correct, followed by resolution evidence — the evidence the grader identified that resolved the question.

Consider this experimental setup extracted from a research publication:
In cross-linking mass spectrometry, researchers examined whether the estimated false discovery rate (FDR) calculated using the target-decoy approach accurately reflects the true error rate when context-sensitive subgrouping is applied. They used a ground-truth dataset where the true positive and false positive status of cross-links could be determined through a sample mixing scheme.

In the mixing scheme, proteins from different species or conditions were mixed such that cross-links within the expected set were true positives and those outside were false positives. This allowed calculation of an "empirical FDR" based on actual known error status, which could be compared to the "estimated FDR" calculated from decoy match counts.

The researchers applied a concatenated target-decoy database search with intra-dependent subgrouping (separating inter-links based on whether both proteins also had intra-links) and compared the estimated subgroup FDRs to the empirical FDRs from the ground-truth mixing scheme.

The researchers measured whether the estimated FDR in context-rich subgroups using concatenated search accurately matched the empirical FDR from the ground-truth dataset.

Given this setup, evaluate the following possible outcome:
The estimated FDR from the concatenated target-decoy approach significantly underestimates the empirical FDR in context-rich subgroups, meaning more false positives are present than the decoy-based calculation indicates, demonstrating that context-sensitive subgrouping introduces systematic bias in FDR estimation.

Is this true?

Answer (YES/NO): YES